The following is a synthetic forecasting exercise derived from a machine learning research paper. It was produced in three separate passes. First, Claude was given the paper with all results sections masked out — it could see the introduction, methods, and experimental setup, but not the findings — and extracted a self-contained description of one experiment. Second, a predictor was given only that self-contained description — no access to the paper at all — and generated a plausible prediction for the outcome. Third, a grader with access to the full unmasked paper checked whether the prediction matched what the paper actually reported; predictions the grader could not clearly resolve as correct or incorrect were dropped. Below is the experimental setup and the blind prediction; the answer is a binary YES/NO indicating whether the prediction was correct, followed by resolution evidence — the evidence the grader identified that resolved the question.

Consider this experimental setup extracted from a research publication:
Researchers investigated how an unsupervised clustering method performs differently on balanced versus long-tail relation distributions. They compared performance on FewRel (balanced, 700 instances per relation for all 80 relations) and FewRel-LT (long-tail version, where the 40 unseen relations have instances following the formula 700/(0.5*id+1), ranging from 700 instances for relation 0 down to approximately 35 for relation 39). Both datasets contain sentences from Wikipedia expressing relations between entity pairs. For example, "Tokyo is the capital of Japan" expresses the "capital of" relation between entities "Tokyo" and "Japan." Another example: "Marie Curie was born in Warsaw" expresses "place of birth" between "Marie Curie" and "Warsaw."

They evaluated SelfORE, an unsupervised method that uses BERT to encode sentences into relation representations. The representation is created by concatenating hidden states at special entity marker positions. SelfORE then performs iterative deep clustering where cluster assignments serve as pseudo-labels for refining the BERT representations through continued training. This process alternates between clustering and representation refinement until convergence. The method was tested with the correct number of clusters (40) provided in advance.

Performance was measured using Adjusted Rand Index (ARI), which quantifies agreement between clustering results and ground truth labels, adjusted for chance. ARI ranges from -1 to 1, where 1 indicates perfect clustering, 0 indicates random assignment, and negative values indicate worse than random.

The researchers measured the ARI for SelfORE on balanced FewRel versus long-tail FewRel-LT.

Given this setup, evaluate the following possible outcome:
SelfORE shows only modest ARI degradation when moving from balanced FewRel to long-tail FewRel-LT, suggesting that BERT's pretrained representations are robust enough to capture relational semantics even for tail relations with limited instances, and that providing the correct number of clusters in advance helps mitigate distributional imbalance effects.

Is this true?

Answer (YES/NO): NO